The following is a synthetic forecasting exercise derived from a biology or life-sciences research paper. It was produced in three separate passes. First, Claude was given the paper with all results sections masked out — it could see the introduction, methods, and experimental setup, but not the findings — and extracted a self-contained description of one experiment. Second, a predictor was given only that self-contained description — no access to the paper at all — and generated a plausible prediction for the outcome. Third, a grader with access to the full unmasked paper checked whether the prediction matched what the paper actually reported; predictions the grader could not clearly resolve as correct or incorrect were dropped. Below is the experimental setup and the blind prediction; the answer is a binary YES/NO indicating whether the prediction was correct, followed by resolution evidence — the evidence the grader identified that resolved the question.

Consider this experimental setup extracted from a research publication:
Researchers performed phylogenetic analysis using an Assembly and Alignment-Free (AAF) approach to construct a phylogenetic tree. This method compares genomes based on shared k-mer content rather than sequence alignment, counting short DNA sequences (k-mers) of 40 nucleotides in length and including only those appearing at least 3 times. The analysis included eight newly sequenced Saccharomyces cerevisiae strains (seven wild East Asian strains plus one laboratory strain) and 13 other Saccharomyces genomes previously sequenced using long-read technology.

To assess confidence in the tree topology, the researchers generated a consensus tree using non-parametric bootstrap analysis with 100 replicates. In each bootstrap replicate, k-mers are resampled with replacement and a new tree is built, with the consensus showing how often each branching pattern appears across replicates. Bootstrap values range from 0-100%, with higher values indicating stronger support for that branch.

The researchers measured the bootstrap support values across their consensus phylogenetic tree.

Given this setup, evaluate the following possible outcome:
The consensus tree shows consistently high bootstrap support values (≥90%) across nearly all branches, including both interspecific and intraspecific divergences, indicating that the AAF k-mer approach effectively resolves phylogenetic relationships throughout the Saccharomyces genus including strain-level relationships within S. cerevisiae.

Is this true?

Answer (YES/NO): YES